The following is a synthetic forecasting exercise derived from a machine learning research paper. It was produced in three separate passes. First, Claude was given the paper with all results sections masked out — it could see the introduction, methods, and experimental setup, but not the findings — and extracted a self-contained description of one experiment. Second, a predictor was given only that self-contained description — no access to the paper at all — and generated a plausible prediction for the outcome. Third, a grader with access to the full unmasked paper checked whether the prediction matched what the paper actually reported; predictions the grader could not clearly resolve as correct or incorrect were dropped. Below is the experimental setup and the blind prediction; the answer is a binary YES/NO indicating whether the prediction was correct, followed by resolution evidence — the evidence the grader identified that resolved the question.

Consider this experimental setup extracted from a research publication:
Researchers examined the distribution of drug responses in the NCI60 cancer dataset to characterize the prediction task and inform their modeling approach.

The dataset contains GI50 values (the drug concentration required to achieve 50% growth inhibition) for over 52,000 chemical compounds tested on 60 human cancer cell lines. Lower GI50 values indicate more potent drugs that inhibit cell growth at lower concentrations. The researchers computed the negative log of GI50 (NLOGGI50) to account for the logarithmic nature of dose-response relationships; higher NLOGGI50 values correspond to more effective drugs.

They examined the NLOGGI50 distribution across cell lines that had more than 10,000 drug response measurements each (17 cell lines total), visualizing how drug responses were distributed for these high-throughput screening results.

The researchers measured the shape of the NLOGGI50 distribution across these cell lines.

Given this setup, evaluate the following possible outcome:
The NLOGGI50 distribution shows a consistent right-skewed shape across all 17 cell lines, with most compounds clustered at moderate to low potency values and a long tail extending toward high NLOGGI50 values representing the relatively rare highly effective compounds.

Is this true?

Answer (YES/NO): NO